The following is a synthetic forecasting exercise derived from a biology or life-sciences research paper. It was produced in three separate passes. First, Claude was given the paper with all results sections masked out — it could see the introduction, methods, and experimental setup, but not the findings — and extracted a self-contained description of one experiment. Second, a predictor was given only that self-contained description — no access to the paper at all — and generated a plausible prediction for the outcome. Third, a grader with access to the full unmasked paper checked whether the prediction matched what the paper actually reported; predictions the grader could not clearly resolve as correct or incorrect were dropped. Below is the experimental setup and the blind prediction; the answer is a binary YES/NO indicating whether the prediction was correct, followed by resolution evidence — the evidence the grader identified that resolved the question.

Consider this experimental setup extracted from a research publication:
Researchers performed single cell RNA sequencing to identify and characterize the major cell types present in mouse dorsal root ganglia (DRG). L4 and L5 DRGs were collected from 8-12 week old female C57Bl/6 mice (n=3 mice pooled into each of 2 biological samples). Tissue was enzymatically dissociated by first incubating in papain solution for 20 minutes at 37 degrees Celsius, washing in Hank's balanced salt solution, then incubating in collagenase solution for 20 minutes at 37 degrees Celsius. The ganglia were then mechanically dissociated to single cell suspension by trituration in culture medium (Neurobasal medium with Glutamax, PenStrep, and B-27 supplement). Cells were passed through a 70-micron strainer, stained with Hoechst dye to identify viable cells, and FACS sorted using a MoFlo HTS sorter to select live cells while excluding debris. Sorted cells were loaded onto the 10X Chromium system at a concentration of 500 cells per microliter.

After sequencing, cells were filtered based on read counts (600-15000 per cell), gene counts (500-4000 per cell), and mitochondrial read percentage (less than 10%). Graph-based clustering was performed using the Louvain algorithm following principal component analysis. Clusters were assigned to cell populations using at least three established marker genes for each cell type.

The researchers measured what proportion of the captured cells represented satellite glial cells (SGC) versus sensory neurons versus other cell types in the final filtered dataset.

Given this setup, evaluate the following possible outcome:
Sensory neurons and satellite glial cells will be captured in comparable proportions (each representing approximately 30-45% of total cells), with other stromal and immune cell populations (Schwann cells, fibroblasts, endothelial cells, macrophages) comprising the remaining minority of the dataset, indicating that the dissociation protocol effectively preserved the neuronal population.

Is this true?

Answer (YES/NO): NO